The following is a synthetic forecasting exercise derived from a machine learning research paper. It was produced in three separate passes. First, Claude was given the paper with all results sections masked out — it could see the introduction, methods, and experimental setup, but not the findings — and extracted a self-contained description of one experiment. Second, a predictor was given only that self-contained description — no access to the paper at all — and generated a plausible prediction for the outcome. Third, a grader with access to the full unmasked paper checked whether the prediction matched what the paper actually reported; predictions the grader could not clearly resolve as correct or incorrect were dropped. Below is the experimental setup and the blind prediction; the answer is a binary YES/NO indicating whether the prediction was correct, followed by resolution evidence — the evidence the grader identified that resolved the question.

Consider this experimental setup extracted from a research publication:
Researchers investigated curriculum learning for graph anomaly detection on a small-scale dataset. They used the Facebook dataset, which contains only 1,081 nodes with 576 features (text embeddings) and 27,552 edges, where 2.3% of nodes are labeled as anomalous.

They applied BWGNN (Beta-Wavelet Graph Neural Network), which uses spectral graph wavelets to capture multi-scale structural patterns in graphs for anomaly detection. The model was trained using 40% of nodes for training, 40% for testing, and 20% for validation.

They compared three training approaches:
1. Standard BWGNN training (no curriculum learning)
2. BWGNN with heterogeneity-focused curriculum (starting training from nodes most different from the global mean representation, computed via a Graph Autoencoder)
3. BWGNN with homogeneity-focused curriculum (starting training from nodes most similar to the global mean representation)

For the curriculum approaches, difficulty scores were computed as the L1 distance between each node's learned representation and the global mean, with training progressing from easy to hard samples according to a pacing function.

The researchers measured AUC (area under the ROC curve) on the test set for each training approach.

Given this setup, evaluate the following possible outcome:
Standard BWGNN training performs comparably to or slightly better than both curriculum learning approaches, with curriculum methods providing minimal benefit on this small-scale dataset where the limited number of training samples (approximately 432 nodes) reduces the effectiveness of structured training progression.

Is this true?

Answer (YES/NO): NO